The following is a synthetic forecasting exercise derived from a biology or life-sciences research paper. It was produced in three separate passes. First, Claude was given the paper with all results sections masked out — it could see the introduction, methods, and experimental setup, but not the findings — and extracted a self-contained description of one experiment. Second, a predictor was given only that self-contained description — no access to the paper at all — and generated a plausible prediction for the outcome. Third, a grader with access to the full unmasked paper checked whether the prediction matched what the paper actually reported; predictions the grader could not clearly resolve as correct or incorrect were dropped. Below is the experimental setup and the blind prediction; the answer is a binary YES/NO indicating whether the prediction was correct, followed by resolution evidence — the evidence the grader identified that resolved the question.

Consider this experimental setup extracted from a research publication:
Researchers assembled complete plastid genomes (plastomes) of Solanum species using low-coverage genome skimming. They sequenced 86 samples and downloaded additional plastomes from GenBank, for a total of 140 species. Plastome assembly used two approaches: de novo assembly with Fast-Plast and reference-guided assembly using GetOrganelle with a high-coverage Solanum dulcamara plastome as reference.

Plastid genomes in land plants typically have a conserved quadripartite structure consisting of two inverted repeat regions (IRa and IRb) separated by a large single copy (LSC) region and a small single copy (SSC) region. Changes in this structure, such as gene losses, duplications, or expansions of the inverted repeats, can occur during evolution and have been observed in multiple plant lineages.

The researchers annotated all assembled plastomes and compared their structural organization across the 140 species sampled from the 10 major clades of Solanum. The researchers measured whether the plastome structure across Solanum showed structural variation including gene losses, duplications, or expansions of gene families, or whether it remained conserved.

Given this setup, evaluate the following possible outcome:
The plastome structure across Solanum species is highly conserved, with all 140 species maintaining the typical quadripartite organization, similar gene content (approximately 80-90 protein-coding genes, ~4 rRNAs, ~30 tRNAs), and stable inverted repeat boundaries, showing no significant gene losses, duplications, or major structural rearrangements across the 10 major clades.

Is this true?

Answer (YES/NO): YES